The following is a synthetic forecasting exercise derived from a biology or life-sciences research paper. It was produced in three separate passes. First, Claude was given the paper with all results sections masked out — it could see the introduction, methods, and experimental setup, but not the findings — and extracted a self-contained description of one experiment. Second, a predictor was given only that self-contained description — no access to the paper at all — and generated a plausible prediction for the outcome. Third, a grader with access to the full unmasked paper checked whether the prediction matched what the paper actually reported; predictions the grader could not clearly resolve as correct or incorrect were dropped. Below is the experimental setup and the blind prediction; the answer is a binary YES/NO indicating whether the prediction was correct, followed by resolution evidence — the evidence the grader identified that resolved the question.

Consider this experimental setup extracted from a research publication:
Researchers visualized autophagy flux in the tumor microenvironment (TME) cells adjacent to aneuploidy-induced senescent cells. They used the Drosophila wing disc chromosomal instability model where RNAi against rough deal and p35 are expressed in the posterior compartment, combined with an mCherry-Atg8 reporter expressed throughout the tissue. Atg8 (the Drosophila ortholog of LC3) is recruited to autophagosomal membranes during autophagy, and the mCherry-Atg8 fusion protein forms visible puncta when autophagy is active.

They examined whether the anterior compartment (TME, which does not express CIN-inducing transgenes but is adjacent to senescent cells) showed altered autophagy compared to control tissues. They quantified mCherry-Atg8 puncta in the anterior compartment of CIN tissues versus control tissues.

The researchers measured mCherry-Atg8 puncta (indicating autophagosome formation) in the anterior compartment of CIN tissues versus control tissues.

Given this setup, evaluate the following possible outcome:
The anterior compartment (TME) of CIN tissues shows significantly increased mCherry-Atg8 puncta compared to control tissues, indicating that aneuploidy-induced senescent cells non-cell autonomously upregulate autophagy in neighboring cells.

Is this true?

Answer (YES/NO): YES